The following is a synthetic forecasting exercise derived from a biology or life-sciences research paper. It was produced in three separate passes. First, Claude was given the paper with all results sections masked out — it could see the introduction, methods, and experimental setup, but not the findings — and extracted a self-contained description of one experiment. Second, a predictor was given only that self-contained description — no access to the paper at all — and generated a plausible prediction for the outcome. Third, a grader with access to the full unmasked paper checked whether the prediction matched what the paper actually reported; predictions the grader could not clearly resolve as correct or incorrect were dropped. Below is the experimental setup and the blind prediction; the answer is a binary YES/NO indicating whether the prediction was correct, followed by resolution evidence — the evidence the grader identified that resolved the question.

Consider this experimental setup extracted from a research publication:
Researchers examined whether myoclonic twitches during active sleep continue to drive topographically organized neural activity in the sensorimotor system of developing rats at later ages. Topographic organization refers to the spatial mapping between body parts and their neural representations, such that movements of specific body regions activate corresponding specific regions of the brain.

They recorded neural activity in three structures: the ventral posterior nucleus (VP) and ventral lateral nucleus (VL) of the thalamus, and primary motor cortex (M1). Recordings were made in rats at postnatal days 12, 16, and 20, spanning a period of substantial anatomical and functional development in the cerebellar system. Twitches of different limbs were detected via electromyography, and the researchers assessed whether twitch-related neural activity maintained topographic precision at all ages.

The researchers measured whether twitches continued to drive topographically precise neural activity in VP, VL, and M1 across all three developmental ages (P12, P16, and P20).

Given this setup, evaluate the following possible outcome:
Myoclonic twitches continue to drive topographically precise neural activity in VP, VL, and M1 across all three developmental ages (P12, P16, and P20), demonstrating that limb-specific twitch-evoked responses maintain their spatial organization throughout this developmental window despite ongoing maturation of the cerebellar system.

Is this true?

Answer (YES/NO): YES